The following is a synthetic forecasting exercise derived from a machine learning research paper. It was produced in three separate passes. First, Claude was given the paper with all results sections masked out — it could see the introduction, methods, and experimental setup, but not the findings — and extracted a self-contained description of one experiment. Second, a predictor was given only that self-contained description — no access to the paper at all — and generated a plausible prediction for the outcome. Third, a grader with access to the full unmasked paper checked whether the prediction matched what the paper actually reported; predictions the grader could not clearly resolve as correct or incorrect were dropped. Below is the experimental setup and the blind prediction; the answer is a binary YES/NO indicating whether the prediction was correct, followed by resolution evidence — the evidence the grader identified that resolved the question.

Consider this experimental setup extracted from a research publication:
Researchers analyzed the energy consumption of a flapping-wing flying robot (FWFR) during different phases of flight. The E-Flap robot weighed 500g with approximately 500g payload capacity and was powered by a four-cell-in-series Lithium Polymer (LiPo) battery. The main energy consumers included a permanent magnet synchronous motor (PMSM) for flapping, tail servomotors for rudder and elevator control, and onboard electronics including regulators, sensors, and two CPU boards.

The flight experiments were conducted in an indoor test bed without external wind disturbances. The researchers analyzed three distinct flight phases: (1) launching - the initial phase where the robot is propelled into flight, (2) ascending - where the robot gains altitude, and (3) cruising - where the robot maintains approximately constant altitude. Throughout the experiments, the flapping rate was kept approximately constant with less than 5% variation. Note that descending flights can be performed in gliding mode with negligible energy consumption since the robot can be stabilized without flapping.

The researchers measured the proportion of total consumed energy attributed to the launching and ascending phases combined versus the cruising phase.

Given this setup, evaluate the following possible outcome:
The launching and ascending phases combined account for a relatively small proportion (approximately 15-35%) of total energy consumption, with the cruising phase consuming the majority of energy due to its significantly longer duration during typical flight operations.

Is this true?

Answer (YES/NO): NO